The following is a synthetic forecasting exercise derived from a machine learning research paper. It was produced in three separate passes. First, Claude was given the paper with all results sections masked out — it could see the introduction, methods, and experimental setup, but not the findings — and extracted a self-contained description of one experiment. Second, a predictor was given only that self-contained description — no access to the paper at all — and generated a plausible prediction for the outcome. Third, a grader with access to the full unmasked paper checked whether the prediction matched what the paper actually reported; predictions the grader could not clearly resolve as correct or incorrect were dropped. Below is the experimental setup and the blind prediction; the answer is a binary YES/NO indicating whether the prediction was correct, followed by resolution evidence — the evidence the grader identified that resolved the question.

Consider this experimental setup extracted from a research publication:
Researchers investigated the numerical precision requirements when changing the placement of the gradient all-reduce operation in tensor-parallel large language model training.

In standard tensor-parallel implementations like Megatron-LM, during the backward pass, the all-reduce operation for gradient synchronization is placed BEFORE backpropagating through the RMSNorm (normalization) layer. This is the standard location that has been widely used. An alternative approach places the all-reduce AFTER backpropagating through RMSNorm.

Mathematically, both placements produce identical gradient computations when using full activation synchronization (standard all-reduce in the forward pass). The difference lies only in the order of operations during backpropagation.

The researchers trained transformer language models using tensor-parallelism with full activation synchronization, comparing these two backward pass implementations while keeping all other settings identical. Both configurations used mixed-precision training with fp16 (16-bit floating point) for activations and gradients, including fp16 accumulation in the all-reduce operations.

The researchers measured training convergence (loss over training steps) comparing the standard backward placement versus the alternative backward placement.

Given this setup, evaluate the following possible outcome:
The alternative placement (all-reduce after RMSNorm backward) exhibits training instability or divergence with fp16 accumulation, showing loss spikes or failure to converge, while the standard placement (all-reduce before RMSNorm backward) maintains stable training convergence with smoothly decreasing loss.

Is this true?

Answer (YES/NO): YES